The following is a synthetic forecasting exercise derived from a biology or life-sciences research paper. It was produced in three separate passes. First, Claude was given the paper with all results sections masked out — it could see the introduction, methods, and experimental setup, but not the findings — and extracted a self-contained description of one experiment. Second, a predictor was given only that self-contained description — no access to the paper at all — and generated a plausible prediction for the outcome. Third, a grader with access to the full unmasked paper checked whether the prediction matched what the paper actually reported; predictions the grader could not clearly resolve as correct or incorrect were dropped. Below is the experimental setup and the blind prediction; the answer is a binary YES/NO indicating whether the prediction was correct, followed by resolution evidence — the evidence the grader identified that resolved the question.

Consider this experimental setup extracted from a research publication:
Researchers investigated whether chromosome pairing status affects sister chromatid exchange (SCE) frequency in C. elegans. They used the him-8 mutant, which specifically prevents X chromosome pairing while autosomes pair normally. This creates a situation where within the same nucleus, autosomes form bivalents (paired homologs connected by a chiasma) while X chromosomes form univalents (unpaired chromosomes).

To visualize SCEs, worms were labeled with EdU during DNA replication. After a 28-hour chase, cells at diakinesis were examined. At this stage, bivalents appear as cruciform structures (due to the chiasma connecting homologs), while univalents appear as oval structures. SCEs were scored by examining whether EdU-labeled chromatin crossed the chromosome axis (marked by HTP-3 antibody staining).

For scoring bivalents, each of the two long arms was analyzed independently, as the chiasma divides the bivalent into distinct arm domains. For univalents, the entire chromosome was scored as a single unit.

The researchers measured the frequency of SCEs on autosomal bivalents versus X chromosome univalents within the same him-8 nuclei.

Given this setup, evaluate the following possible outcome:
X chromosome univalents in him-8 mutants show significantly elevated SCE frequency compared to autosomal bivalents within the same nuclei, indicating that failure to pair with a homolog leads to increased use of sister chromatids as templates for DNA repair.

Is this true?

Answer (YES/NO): NO